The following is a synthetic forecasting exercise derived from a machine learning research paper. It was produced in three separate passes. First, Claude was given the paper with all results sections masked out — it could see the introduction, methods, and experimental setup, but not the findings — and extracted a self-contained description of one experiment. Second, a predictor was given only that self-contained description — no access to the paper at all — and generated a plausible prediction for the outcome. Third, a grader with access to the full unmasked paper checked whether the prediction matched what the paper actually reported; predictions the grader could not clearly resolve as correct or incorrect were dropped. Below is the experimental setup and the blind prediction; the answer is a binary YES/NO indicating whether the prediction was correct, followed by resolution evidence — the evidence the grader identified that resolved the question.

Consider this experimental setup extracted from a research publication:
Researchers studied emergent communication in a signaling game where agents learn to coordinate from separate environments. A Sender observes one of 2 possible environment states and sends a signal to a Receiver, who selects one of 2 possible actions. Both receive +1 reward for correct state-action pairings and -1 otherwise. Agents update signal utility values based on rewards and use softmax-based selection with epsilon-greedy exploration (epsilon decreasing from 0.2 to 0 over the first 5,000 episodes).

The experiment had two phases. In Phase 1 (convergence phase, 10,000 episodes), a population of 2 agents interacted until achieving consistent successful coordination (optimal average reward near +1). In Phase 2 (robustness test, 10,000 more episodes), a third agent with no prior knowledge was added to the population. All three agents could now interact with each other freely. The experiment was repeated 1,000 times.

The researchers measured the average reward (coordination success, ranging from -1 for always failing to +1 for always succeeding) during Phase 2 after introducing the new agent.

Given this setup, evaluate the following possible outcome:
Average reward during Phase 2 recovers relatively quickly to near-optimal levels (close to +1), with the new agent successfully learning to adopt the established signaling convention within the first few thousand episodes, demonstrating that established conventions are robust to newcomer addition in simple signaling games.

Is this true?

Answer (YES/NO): NO